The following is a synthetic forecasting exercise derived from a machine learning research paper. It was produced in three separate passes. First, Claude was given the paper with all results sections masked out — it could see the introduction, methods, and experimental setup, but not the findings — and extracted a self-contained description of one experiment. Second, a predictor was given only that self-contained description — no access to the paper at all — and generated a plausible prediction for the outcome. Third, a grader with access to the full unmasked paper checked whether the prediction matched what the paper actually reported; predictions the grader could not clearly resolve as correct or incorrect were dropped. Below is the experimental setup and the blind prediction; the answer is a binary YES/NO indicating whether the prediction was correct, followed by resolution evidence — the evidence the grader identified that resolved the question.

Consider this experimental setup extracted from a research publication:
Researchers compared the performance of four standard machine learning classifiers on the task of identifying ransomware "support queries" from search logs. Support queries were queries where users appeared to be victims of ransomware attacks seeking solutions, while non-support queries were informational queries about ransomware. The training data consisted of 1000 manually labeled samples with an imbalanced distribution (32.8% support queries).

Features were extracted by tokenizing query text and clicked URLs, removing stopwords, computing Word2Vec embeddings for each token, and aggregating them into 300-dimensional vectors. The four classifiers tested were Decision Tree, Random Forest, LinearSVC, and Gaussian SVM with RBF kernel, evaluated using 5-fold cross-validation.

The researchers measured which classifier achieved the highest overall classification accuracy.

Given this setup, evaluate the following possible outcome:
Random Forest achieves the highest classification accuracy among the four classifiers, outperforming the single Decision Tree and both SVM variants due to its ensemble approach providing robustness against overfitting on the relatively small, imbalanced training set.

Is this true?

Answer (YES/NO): NO